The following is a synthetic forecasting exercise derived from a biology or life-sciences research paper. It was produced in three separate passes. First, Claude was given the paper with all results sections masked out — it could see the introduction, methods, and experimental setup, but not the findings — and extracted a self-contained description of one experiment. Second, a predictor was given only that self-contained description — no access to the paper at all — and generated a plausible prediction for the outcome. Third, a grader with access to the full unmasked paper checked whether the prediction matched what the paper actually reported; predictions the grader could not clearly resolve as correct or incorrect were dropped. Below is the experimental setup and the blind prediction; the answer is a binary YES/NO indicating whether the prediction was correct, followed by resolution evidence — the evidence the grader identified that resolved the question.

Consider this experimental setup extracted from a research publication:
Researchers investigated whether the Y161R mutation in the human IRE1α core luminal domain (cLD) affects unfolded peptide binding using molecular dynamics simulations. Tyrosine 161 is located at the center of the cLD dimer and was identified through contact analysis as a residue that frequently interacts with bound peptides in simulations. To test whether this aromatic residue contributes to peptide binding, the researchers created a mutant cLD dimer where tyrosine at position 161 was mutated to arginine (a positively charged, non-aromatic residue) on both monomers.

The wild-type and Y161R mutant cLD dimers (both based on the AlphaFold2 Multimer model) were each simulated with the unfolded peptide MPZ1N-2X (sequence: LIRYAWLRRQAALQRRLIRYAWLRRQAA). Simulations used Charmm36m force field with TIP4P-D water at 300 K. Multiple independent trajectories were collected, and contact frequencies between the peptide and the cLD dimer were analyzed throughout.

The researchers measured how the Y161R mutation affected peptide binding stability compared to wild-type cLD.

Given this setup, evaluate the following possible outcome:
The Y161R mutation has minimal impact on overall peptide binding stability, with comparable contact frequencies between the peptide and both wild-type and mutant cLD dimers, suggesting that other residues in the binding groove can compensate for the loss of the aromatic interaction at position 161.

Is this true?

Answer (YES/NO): NO